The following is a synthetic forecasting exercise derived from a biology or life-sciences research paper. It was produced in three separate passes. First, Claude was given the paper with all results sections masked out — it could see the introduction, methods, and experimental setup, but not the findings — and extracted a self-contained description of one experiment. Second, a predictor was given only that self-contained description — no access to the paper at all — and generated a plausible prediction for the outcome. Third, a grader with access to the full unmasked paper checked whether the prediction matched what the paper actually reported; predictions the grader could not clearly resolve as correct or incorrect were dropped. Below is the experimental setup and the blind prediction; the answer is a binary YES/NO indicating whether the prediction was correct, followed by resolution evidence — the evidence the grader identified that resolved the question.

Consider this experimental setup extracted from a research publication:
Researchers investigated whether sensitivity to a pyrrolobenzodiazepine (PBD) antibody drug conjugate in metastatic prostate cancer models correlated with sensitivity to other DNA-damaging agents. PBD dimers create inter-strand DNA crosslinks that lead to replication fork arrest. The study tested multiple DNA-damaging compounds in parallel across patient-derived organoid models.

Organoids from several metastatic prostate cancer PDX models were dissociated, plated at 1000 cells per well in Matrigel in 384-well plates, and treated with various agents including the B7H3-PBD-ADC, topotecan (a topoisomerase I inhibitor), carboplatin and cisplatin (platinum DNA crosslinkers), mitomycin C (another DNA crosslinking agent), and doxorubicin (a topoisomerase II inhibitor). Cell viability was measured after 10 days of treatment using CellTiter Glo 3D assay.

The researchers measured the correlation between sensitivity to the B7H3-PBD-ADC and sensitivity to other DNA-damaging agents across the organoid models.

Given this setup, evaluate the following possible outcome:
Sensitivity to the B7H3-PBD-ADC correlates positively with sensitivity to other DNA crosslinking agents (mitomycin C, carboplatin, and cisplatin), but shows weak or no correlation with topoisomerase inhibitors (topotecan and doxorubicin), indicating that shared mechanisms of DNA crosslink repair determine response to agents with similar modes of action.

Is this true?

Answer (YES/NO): NO